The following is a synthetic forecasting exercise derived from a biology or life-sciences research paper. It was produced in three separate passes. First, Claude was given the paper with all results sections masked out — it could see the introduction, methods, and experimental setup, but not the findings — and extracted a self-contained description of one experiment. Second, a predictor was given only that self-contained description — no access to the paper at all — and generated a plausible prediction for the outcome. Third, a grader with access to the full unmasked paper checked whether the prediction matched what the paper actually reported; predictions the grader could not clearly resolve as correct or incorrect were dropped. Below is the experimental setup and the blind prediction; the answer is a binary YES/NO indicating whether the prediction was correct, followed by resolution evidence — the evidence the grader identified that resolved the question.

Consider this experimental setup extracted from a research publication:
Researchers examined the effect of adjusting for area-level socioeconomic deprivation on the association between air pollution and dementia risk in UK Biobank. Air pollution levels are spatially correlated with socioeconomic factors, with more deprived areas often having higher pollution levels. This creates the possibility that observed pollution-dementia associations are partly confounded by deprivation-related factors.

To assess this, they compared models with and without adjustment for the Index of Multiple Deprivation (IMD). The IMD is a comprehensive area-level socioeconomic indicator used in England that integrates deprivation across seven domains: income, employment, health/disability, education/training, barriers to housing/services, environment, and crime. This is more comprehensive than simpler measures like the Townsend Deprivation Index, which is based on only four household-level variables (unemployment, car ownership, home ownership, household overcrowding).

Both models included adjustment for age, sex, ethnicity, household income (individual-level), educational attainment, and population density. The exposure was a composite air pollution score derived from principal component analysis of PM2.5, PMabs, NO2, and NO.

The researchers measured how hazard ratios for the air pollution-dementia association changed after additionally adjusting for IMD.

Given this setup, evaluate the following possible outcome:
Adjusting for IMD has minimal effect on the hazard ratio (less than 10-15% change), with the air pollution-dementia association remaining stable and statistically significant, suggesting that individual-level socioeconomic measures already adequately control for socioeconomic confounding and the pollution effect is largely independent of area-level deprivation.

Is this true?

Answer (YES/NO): NO